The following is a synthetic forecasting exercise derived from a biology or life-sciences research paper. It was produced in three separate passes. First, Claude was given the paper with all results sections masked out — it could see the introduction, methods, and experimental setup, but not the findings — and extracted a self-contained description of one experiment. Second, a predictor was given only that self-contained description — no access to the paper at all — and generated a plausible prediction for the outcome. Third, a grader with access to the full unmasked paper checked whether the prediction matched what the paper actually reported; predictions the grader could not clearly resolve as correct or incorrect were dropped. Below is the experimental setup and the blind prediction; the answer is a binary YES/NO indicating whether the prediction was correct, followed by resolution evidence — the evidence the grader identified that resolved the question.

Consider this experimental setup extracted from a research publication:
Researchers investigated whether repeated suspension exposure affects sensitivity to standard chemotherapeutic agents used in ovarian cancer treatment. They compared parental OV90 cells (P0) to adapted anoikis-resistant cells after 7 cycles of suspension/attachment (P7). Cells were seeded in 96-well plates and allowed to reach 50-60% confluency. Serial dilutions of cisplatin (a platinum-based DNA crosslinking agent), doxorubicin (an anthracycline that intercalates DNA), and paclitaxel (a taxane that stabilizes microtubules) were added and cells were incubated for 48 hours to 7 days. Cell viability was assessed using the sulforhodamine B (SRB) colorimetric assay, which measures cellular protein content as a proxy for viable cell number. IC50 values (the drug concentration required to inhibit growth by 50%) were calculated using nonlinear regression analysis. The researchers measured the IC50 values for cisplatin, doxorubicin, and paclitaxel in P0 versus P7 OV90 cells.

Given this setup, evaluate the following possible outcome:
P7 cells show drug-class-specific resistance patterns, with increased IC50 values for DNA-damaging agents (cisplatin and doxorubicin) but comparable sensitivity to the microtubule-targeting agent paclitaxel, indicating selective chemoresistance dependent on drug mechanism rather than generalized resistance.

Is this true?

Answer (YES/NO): NO